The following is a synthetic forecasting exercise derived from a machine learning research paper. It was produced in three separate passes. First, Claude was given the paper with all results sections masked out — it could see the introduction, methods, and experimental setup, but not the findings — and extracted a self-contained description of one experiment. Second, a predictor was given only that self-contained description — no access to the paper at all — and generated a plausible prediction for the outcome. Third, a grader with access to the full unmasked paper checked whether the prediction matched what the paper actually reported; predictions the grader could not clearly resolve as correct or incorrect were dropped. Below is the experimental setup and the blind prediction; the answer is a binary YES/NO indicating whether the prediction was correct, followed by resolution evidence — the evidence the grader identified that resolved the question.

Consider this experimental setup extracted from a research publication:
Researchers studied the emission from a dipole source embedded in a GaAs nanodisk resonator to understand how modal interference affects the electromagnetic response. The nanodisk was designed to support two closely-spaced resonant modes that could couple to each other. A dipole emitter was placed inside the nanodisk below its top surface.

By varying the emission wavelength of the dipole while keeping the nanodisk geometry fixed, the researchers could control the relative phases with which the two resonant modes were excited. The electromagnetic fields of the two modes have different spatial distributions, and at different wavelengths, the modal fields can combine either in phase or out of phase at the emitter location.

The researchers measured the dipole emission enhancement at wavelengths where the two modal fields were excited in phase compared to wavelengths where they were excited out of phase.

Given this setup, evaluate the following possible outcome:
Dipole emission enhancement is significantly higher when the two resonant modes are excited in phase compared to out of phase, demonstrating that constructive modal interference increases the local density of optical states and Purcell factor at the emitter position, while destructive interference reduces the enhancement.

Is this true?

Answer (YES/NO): YES